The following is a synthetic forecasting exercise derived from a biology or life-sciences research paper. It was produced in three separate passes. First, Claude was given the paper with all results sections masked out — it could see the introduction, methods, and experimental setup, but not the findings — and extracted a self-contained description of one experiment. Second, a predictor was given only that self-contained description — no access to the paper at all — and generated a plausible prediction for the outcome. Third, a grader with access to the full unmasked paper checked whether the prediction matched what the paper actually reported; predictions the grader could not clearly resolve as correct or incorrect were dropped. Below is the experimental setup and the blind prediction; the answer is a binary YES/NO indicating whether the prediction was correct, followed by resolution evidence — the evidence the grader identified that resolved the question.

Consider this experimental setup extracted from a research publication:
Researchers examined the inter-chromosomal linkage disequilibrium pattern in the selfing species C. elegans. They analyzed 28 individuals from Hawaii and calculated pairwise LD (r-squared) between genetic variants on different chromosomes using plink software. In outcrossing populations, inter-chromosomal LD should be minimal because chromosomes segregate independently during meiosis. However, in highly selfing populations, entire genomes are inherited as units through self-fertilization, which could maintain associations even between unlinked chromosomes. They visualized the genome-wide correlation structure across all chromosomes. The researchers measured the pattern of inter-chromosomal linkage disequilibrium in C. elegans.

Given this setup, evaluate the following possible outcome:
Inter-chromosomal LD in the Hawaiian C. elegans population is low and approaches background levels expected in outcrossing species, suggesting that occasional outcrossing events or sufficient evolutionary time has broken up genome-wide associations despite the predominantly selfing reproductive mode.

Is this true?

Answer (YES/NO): NO